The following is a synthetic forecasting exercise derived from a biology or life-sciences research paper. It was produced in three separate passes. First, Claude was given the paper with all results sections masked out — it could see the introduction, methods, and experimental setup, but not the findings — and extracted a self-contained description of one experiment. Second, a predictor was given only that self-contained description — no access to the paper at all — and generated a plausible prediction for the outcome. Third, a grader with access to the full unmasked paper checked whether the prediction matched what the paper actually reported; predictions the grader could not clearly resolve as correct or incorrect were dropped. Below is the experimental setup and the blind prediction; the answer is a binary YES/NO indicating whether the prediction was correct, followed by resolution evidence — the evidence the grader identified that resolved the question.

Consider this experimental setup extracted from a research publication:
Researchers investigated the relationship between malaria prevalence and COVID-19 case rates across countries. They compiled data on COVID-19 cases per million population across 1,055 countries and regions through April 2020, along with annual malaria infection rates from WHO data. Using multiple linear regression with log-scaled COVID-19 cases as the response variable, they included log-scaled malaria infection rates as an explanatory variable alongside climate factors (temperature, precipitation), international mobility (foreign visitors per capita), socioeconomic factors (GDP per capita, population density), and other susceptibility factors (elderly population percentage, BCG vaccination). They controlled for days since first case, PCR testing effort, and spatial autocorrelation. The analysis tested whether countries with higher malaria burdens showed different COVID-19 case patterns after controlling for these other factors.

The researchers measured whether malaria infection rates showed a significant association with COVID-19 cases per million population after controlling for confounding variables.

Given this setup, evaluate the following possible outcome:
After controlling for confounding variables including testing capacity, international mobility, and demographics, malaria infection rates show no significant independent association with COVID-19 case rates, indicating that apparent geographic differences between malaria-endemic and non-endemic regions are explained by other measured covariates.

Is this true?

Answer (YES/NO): NO